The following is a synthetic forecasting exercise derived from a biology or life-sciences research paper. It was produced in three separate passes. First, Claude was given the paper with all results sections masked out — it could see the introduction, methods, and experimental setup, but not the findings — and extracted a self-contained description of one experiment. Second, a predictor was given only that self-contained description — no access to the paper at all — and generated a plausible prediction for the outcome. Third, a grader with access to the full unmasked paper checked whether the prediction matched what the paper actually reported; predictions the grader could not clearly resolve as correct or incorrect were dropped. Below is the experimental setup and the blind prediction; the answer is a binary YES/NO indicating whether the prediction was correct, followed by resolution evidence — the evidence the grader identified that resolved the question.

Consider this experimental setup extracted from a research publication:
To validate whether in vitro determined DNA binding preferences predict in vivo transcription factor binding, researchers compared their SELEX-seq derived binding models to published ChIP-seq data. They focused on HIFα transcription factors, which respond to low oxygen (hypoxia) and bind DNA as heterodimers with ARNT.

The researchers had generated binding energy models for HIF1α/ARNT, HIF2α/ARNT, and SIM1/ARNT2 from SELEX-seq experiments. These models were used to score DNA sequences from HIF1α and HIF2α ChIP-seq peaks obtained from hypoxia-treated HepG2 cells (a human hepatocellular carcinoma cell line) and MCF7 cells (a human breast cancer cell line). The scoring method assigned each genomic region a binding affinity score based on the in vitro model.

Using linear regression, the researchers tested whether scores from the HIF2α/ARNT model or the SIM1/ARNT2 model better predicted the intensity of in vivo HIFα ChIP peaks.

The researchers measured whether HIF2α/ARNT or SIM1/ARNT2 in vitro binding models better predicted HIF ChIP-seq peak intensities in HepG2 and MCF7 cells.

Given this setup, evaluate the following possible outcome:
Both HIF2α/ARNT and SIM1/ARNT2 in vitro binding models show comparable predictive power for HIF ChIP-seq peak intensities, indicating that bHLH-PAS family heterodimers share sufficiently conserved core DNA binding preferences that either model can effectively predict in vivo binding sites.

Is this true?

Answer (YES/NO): NO